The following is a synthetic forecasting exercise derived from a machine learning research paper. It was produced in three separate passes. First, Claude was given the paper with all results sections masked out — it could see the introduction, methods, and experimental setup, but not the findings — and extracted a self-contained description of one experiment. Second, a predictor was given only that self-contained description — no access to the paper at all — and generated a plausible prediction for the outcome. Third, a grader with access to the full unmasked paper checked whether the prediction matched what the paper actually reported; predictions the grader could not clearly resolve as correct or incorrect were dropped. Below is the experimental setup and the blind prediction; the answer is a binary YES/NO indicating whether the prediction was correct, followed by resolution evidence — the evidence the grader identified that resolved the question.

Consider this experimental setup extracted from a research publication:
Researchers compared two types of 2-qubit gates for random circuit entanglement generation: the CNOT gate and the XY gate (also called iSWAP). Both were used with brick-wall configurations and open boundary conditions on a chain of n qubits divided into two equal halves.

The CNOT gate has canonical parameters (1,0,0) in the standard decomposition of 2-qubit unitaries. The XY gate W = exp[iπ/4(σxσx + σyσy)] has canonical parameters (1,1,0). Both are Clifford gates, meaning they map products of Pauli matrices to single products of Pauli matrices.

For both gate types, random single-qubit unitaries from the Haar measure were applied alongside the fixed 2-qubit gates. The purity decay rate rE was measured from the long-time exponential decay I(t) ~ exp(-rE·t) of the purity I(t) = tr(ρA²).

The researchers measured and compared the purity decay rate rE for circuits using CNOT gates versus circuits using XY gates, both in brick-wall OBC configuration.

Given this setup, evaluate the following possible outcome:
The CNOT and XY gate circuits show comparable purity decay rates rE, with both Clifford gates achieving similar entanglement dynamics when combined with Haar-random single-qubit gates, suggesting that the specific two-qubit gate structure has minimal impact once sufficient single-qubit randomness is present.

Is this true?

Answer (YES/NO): NO